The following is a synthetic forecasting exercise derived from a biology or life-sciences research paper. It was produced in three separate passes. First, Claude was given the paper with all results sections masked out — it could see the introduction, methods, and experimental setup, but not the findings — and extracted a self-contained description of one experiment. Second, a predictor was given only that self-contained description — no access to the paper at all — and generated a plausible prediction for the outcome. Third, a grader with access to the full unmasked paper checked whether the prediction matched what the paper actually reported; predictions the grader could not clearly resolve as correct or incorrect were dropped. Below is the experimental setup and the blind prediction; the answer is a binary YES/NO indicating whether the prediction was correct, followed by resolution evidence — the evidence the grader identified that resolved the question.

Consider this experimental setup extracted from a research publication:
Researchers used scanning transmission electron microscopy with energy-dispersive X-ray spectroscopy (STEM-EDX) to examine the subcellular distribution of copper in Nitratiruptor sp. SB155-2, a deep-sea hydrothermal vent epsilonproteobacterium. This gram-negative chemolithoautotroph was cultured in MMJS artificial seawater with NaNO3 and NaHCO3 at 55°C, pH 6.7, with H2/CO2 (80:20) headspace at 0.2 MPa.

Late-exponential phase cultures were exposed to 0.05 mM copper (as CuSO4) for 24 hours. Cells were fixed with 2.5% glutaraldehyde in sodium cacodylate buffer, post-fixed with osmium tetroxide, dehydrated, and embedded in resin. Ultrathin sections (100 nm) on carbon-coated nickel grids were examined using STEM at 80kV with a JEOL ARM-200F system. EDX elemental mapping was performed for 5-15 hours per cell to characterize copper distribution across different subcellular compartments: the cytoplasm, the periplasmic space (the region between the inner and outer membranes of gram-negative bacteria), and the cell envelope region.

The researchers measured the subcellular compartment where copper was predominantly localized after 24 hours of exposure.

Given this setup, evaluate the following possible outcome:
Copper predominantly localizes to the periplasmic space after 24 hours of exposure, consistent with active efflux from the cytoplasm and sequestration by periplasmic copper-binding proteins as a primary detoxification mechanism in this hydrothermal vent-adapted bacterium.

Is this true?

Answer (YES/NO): NO